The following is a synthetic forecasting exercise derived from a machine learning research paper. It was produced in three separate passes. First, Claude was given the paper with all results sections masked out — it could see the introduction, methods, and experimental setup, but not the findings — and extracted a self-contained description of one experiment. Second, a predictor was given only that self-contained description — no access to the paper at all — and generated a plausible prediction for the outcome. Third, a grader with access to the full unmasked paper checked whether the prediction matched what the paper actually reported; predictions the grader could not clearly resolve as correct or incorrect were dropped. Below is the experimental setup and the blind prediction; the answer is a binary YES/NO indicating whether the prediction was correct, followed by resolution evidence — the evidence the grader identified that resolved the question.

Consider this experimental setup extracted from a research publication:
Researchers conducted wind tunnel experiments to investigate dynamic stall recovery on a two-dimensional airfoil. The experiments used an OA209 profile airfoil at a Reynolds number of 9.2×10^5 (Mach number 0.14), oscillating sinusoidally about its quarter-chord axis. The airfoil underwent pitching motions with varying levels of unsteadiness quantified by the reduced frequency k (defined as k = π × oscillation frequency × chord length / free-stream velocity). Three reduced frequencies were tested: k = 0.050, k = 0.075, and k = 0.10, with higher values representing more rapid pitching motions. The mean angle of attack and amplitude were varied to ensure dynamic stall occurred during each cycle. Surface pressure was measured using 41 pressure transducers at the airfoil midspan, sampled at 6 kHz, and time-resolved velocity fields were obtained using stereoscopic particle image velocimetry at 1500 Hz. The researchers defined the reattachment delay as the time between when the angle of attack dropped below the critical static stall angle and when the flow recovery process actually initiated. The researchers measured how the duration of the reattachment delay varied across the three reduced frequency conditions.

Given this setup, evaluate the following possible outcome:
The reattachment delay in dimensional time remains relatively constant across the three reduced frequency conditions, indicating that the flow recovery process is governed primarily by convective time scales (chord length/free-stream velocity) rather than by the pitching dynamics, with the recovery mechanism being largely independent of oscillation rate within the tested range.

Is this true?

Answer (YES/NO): NO